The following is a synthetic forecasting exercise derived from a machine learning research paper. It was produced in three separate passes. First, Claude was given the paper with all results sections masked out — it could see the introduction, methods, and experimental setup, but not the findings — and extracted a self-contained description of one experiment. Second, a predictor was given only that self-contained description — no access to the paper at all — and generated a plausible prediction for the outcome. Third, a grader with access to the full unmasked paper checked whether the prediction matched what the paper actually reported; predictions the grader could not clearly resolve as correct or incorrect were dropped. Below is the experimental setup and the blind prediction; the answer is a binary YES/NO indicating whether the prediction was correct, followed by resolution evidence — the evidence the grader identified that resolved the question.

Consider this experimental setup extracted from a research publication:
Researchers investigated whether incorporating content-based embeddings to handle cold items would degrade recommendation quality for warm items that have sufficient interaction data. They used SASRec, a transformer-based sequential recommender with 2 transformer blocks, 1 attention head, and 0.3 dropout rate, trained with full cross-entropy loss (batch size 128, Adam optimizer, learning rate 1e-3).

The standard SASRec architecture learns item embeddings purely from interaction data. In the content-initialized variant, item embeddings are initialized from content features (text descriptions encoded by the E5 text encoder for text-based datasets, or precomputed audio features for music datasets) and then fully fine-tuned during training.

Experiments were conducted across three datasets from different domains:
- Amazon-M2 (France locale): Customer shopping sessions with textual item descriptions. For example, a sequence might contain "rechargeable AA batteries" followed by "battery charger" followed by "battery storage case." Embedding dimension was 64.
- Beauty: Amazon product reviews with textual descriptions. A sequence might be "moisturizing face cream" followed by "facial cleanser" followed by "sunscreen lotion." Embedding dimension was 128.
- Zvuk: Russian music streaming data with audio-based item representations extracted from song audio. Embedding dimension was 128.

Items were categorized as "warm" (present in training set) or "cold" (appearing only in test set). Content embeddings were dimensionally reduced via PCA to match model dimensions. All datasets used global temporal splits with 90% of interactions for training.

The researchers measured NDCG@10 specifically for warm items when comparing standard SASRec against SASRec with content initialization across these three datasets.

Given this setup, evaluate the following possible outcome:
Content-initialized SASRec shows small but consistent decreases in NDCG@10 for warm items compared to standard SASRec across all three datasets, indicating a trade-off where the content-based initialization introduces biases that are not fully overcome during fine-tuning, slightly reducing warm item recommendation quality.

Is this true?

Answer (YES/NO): NO